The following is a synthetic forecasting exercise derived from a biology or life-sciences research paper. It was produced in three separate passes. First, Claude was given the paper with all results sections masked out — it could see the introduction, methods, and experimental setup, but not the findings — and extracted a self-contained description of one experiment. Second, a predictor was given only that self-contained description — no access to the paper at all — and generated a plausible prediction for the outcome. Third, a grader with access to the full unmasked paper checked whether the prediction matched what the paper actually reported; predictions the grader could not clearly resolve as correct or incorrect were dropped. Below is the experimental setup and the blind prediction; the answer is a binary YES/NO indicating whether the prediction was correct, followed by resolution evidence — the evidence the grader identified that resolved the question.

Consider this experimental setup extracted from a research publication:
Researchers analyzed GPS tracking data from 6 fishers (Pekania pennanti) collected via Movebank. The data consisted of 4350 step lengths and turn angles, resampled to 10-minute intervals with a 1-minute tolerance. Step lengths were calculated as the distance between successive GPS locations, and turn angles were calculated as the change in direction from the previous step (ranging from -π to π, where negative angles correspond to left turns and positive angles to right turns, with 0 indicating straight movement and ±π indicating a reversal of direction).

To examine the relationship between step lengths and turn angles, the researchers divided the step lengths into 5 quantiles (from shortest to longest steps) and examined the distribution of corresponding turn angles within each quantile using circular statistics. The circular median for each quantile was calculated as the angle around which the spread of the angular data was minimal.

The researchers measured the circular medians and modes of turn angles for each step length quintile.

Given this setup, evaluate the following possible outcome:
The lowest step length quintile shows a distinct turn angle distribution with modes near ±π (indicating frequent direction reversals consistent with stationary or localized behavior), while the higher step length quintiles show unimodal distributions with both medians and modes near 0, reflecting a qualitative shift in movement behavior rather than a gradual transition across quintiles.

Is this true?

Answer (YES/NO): NO